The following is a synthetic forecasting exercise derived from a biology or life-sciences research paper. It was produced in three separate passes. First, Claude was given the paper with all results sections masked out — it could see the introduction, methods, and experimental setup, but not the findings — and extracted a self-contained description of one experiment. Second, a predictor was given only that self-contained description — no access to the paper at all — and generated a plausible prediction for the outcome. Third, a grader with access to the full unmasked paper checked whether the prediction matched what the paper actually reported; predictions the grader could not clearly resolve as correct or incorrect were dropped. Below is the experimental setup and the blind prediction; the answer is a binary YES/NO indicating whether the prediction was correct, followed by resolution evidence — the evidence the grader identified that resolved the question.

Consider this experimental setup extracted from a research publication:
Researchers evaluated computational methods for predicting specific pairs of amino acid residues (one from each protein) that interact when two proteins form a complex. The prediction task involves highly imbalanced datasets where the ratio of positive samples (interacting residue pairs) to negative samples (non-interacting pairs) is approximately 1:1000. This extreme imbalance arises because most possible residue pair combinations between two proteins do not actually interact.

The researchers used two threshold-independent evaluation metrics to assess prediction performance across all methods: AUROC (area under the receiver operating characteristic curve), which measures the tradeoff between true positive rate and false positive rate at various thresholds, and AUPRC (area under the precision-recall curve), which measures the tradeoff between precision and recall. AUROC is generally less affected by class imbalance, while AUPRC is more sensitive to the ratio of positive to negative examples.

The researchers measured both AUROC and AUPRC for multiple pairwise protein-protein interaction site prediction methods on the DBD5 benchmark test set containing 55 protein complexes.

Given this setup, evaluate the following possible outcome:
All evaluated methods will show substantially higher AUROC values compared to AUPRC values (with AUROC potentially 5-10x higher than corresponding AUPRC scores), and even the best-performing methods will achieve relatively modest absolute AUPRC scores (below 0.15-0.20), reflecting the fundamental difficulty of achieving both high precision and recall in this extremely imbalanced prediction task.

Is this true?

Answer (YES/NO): NO